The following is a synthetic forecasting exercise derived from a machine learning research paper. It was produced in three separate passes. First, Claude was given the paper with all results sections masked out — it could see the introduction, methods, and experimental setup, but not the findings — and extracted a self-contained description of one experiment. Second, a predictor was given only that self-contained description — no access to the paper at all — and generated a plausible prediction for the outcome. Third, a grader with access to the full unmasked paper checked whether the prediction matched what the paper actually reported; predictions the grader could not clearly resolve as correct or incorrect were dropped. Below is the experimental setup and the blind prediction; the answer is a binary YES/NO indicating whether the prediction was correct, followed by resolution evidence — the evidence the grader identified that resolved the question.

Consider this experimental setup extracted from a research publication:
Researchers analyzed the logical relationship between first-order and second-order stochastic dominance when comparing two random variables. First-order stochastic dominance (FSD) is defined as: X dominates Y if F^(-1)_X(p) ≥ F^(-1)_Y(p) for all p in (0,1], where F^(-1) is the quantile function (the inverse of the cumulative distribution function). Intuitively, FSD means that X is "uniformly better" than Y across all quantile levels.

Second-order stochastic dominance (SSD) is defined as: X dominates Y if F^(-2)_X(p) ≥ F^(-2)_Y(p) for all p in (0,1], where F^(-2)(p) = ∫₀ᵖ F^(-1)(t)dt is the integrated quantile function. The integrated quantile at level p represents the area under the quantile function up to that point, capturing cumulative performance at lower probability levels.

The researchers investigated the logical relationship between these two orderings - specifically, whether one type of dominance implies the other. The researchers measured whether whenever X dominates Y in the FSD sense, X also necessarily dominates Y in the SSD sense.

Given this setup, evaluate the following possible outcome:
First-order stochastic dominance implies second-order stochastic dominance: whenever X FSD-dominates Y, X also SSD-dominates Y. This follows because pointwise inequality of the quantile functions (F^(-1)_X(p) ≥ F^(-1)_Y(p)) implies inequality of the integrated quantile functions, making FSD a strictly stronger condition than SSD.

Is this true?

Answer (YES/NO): YES